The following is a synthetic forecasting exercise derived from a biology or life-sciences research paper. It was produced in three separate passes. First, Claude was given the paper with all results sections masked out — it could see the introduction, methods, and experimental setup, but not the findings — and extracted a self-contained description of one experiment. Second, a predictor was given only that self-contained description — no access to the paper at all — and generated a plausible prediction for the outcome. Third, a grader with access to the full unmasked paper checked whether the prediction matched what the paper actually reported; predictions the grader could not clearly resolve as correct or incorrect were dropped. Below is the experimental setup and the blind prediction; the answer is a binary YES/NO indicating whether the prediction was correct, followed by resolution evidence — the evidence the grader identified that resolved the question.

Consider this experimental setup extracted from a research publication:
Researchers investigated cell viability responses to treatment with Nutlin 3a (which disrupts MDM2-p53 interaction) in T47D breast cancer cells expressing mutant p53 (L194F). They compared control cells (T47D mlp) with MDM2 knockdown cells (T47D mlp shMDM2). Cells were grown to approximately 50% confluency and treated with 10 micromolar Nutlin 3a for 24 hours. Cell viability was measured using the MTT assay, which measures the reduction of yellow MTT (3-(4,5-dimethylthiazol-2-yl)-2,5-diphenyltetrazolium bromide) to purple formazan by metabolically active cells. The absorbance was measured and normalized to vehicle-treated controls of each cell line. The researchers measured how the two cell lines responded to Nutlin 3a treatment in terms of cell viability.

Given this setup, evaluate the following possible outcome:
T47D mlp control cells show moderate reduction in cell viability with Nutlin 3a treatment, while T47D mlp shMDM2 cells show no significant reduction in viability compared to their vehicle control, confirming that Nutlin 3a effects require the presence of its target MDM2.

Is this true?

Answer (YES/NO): NO